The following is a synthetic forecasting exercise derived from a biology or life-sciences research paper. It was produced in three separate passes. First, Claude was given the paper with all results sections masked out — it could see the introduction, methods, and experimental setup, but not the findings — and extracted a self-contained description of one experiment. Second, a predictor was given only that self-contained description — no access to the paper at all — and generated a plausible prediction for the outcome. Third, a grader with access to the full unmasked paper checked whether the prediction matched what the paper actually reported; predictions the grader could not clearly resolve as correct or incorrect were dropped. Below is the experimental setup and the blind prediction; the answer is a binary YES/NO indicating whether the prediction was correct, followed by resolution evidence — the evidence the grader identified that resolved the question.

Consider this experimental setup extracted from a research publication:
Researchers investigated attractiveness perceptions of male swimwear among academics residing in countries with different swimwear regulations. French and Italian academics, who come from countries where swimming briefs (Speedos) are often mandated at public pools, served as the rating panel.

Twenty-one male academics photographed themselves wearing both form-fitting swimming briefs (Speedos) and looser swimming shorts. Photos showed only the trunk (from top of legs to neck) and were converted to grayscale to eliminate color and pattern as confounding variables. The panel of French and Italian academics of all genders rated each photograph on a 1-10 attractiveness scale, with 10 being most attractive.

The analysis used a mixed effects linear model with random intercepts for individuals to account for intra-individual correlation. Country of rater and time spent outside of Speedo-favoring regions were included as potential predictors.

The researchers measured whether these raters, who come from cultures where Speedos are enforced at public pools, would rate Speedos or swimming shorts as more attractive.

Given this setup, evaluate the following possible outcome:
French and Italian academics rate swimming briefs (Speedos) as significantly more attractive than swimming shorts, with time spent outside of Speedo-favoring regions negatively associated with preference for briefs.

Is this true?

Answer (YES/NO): NO